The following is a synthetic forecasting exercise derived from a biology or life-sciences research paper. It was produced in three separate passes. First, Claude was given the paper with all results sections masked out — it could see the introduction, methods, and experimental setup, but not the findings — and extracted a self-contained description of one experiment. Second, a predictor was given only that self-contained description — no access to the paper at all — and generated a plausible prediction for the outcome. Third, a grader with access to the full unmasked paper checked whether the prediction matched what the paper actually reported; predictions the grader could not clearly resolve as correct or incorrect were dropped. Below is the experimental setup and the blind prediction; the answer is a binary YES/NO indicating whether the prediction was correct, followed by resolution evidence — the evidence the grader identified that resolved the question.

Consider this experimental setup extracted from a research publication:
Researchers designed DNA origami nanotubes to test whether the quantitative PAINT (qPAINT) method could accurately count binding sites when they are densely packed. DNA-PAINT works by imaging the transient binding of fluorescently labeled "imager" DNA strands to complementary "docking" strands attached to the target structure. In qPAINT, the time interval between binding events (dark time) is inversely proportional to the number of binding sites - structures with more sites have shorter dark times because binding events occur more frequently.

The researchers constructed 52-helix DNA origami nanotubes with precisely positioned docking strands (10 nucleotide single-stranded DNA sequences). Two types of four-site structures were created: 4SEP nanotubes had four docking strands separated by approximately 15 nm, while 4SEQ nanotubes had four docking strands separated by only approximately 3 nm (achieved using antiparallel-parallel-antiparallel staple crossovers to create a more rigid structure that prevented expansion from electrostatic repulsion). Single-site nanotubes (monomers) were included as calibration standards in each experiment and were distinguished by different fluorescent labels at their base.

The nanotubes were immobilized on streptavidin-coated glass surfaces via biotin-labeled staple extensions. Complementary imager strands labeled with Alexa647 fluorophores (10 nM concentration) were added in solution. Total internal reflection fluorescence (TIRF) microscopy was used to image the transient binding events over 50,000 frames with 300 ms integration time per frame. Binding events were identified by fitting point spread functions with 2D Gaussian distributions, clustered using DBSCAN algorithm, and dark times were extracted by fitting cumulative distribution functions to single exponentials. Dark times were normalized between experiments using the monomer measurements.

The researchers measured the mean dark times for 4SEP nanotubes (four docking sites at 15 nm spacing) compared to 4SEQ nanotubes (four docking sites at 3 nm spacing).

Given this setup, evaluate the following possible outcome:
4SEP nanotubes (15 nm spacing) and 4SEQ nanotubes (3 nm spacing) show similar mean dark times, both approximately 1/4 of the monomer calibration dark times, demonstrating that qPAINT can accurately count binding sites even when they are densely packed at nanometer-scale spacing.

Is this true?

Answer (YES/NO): YES